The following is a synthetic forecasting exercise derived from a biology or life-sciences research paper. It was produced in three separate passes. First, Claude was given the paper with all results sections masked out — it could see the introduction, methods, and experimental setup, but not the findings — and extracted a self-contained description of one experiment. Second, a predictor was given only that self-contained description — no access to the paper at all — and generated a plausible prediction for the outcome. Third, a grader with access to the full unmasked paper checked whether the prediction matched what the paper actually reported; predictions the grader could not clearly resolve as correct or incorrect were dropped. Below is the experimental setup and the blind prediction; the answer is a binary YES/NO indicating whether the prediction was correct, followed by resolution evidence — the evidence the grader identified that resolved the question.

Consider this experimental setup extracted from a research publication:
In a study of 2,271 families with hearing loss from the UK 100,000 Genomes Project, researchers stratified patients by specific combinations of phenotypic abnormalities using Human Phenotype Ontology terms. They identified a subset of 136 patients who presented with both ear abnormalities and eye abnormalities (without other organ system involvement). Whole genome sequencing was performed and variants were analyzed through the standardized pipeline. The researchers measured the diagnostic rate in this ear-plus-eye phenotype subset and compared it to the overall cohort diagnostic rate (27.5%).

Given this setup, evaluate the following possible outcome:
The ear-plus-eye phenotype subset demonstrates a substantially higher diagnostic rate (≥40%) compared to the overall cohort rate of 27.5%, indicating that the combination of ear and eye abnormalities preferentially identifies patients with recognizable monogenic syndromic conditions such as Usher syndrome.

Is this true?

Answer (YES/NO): YES